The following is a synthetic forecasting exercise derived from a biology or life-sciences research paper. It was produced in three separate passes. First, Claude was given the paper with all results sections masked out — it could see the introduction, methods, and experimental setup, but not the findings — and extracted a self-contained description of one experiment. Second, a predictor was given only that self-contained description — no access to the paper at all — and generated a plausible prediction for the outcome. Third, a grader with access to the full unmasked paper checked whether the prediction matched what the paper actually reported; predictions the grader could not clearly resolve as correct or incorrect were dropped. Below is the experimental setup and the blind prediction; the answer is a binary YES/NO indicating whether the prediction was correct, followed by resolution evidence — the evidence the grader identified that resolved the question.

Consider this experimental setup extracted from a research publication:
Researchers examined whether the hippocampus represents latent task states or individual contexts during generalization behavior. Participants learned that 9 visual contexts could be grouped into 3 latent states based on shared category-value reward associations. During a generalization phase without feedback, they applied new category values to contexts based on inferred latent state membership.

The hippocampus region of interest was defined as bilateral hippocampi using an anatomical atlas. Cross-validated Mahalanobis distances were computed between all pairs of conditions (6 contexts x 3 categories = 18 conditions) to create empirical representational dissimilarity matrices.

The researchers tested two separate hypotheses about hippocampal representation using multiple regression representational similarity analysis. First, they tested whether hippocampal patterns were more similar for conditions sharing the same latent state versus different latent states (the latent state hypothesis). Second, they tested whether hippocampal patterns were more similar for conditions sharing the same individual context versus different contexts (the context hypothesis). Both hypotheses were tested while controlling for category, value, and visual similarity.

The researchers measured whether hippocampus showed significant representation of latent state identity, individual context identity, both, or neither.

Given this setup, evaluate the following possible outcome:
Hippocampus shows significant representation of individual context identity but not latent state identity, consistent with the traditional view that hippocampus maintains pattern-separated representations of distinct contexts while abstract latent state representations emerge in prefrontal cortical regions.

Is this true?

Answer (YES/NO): NO